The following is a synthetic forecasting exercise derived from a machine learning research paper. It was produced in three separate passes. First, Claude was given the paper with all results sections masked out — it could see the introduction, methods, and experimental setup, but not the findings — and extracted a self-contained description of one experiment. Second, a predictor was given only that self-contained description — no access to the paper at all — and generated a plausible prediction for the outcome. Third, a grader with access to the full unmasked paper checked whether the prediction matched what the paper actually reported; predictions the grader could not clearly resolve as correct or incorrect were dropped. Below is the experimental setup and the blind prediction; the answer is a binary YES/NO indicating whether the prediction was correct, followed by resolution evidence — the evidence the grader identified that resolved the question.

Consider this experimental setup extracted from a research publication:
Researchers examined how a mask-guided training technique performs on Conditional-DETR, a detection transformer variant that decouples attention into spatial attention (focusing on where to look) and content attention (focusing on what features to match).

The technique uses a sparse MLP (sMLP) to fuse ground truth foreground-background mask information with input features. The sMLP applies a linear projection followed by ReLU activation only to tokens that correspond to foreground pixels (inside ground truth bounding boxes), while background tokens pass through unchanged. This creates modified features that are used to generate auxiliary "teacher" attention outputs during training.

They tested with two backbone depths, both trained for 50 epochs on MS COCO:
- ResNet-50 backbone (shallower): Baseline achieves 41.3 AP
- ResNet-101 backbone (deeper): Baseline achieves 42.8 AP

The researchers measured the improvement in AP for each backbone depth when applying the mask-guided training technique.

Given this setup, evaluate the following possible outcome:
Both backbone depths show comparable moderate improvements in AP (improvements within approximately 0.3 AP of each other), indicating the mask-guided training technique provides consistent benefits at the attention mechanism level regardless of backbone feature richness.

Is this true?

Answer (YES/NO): YES